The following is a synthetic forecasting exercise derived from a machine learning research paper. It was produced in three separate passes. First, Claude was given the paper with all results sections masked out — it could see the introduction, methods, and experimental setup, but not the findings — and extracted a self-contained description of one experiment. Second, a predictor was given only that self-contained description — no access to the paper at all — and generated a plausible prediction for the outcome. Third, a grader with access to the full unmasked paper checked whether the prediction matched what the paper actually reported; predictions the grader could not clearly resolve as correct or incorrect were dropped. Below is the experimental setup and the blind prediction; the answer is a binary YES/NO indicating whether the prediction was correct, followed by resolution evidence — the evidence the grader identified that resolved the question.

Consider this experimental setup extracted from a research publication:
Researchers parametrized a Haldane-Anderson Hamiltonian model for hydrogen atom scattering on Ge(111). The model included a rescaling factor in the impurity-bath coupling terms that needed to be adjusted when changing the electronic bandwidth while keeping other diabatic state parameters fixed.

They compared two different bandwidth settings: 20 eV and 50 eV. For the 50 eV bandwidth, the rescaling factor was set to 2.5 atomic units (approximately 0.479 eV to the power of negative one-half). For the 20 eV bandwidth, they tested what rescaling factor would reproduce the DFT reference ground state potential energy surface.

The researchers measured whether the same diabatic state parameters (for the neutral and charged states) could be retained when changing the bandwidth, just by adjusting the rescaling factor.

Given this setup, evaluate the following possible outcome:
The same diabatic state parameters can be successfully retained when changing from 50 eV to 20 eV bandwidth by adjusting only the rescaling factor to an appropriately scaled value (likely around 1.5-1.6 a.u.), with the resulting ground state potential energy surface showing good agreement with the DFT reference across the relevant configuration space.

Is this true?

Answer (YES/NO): NO